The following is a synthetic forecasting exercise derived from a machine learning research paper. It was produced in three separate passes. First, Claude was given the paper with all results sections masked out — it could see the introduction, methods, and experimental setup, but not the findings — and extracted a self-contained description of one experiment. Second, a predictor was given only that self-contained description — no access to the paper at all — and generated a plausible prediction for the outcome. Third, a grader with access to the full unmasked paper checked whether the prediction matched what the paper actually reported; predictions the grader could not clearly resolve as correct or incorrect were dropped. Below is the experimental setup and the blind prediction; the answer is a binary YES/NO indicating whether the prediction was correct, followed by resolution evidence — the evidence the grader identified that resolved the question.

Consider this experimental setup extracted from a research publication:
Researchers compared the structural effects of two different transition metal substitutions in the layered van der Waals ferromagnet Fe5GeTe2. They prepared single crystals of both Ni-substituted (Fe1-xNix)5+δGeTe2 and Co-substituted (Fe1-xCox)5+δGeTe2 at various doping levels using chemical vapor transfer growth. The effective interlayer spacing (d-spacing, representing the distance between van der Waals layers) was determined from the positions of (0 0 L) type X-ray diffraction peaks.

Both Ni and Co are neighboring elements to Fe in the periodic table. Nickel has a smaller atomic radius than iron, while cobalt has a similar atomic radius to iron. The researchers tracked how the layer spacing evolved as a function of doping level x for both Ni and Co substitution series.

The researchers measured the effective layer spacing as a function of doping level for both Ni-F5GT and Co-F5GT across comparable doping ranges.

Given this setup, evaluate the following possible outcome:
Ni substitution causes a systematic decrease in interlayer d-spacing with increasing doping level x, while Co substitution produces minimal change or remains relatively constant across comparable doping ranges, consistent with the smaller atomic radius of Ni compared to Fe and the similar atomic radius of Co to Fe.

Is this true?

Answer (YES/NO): NO